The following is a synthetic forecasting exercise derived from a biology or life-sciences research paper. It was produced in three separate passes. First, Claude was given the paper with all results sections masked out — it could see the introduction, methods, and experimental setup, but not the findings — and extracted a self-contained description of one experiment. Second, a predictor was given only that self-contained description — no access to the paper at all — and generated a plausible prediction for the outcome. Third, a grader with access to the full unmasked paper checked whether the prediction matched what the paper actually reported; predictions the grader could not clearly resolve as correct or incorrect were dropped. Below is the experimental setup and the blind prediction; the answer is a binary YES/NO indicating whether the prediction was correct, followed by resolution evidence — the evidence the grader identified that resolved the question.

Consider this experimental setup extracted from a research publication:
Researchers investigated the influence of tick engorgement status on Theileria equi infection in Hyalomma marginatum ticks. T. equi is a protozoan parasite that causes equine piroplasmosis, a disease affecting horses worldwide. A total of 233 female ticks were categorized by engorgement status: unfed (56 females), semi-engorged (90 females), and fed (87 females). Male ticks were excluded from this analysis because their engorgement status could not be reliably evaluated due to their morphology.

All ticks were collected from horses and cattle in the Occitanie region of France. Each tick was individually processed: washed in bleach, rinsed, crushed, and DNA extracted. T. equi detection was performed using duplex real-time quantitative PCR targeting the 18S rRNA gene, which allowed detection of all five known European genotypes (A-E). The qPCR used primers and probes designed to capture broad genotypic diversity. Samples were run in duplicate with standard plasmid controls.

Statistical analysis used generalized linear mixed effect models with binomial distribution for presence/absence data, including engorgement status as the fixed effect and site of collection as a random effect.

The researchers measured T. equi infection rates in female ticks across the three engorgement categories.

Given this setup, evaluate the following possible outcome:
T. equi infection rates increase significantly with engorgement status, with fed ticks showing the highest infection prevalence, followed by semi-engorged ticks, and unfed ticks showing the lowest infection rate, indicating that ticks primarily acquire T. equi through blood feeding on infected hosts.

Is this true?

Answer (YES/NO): YES